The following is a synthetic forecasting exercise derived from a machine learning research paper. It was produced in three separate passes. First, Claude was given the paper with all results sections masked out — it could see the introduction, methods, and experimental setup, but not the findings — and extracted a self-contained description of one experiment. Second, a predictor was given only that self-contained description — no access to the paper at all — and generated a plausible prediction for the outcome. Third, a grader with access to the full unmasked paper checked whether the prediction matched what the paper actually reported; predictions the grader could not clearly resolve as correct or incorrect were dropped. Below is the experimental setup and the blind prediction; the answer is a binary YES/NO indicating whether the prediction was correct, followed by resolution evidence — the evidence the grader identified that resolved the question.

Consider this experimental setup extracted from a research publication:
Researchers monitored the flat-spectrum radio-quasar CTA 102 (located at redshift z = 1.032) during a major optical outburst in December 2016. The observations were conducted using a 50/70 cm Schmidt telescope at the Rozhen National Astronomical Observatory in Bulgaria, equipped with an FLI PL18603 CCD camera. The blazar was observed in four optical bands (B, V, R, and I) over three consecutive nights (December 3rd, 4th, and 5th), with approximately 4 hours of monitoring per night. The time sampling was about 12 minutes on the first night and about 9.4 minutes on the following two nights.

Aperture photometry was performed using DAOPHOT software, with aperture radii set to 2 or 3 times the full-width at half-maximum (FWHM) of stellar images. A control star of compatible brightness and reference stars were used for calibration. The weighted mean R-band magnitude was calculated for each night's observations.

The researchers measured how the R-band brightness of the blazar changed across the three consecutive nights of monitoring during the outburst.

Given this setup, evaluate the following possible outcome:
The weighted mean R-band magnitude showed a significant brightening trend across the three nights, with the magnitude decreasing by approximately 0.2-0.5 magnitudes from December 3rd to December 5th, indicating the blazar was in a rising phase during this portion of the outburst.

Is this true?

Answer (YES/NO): NO